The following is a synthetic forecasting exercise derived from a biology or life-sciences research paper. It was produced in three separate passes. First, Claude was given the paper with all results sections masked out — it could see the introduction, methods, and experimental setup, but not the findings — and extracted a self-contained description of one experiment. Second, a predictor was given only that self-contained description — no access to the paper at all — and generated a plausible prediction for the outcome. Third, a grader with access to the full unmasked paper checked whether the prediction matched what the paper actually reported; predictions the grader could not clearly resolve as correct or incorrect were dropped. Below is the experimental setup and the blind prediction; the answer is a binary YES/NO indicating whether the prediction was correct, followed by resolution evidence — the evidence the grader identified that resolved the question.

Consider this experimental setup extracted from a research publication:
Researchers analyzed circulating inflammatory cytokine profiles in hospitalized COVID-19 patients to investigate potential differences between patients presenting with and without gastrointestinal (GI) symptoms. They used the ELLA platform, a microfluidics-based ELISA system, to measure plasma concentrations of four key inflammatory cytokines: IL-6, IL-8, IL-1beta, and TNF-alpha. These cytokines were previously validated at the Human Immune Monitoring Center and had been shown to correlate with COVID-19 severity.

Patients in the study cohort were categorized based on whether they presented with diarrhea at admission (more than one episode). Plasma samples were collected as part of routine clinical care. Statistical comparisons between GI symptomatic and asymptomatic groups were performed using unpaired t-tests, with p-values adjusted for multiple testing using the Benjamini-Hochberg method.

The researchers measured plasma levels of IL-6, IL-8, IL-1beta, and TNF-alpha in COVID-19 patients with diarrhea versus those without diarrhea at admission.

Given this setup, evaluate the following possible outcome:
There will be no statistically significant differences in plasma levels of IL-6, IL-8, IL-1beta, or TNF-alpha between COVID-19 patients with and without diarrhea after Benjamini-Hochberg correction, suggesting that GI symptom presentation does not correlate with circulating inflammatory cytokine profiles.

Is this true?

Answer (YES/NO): NO